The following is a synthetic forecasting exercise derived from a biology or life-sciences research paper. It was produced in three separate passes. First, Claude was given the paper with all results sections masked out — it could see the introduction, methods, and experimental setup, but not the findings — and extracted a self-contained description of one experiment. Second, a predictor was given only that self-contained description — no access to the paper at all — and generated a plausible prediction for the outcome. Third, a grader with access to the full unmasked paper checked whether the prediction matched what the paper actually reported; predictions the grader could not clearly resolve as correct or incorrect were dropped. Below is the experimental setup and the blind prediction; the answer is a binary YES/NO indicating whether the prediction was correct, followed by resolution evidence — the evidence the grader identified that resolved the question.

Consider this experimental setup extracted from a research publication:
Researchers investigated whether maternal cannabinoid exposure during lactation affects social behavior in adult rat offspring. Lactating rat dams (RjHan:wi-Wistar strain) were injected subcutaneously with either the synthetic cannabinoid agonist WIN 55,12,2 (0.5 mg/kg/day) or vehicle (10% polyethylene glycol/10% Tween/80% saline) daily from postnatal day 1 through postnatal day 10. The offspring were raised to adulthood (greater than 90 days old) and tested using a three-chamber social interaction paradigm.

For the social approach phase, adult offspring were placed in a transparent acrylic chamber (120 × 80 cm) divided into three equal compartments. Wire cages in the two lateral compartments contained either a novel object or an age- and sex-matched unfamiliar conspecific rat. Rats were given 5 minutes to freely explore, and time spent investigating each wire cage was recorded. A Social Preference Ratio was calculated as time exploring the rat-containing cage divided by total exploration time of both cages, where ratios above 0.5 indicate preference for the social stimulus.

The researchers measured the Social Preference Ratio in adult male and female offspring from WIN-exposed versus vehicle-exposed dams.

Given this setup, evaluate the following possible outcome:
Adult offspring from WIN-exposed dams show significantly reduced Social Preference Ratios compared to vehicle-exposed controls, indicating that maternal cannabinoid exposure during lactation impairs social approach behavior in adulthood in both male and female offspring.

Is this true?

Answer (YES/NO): NO